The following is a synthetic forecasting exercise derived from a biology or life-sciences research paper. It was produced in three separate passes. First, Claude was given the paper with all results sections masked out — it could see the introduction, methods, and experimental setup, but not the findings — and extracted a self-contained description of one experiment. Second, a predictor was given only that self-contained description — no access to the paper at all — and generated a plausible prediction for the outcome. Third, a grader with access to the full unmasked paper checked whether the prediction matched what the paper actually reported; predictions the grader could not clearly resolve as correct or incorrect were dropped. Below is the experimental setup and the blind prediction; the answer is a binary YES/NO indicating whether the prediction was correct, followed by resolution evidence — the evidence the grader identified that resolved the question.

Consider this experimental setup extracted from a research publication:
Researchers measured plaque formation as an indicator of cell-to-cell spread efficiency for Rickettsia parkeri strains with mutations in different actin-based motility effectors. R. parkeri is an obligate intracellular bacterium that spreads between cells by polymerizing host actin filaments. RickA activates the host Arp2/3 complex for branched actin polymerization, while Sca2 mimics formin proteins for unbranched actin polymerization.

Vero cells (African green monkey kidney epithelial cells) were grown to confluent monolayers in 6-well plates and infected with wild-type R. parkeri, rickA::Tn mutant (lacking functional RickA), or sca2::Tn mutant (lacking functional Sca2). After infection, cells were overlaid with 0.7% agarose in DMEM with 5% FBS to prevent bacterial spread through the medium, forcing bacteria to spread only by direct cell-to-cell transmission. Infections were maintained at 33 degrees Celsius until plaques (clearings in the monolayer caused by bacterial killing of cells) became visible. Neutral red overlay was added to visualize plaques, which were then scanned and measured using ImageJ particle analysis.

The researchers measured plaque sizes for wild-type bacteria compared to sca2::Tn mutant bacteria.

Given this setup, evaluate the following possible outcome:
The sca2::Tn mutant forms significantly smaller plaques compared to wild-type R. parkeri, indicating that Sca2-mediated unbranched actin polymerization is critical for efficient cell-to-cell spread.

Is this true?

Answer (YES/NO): YES